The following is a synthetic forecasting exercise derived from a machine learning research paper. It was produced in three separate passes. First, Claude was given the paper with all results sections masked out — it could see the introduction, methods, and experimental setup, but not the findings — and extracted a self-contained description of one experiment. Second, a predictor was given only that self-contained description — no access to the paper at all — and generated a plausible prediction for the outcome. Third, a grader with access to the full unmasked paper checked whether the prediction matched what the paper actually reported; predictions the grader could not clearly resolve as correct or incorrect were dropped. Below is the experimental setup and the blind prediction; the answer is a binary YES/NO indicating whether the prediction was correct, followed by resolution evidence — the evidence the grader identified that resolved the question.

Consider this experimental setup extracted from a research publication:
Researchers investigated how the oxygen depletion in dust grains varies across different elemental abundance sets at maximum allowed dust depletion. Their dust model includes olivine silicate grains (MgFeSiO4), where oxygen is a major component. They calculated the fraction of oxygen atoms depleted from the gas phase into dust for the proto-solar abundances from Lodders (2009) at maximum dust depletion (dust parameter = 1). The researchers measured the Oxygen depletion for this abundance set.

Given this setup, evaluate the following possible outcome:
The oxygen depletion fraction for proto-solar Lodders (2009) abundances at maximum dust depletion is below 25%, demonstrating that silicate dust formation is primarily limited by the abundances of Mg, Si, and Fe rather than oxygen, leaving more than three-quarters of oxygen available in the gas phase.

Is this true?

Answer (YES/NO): YES